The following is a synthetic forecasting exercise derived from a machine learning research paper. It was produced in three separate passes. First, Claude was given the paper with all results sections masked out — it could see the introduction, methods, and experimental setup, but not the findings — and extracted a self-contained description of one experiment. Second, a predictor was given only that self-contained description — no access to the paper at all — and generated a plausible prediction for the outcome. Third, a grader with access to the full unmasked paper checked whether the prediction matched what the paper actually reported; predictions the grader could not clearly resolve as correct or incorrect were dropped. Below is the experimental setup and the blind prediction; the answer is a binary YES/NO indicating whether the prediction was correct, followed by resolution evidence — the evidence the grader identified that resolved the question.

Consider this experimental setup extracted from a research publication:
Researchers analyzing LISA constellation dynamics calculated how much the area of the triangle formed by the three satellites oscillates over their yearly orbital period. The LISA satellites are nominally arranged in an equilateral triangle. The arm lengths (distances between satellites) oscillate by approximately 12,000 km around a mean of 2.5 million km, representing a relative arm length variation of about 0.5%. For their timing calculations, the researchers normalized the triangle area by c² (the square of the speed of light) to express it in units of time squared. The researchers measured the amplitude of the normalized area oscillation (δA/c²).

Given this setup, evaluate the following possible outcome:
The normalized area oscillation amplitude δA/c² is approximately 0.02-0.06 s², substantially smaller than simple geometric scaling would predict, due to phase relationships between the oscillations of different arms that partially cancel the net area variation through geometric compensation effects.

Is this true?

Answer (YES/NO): NO